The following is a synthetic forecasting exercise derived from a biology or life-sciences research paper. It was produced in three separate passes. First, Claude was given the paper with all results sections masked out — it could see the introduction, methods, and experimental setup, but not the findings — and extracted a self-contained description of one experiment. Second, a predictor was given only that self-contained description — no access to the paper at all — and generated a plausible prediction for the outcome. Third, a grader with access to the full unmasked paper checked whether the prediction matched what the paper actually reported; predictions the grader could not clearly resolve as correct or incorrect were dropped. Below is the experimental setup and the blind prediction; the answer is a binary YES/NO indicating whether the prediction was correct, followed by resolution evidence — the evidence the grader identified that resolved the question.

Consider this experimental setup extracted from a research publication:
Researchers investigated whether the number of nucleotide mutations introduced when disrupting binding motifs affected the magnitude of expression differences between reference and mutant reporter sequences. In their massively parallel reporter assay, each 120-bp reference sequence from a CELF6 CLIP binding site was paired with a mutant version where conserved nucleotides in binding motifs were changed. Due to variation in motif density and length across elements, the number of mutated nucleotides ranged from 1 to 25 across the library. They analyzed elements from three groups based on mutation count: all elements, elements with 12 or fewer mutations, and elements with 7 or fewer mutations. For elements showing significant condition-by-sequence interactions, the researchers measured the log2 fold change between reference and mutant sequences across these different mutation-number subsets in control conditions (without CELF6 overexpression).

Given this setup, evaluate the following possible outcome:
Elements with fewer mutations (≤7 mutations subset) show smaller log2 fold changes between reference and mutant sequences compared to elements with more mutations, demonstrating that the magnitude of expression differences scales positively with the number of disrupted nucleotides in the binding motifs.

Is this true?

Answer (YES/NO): YES